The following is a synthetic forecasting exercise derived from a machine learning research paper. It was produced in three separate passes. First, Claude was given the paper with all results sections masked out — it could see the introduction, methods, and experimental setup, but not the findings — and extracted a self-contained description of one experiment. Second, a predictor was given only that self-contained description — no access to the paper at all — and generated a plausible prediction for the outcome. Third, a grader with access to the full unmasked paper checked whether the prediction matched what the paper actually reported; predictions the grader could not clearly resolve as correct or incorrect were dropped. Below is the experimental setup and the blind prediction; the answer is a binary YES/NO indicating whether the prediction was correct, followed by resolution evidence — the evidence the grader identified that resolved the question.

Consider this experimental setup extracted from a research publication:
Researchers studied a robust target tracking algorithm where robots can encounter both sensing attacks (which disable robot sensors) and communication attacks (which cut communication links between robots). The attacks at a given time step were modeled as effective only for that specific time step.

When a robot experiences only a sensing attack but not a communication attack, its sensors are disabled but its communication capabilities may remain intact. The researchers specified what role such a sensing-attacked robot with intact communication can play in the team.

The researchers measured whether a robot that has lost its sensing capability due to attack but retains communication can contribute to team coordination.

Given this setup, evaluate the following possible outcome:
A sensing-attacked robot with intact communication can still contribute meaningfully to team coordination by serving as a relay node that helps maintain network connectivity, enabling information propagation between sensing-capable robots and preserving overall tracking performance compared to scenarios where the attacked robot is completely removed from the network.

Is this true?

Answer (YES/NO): YES